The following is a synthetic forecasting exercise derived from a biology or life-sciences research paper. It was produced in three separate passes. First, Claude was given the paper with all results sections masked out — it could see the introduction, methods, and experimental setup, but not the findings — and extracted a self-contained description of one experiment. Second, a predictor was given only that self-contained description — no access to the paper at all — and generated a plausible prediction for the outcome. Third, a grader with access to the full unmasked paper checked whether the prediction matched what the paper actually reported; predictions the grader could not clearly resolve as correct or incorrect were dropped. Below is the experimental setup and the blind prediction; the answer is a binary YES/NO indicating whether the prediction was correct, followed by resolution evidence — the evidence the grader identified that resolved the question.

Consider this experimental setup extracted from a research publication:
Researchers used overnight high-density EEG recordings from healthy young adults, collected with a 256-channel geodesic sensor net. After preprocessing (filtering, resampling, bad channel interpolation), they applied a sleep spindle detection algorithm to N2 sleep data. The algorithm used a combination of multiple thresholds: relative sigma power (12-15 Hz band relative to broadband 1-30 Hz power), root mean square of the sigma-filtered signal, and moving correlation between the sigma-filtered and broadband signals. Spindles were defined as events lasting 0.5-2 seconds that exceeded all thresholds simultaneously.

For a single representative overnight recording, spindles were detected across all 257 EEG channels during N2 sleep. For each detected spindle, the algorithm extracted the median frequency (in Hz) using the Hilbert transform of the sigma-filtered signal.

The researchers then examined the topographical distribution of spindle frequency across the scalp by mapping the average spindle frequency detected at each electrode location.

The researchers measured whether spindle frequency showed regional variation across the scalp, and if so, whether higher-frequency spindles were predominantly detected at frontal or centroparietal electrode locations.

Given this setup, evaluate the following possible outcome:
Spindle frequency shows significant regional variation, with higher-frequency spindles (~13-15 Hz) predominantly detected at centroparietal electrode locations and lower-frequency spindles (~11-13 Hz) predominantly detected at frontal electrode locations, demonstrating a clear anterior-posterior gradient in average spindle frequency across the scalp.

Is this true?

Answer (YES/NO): YES